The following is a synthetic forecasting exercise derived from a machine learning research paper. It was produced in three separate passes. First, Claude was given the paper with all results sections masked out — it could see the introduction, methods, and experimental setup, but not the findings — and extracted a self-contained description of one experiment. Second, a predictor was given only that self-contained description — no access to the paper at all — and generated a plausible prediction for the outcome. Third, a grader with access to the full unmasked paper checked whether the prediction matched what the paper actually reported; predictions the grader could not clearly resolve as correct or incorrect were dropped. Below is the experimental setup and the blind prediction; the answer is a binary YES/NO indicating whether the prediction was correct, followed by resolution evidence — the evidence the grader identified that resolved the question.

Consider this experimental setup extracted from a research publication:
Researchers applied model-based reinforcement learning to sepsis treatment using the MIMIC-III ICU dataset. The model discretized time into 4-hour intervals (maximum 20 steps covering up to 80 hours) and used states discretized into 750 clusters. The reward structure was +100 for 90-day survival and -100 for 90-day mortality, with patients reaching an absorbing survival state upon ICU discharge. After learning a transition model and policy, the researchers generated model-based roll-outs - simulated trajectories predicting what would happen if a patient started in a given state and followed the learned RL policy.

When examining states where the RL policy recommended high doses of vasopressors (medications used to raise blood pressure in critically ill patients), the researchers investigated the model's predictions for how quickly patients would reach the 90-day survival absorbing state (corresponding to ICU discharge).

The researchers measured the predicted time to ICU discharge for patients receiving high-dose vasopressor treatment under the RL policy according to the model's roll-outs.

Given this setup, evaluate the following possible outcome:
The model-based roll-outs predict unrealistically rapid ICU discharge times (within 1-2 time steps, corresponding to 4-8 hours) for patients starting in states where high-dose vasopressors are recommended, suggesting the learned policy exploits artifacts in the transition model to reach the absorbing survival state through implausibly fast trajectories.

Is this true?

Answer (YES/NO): YES